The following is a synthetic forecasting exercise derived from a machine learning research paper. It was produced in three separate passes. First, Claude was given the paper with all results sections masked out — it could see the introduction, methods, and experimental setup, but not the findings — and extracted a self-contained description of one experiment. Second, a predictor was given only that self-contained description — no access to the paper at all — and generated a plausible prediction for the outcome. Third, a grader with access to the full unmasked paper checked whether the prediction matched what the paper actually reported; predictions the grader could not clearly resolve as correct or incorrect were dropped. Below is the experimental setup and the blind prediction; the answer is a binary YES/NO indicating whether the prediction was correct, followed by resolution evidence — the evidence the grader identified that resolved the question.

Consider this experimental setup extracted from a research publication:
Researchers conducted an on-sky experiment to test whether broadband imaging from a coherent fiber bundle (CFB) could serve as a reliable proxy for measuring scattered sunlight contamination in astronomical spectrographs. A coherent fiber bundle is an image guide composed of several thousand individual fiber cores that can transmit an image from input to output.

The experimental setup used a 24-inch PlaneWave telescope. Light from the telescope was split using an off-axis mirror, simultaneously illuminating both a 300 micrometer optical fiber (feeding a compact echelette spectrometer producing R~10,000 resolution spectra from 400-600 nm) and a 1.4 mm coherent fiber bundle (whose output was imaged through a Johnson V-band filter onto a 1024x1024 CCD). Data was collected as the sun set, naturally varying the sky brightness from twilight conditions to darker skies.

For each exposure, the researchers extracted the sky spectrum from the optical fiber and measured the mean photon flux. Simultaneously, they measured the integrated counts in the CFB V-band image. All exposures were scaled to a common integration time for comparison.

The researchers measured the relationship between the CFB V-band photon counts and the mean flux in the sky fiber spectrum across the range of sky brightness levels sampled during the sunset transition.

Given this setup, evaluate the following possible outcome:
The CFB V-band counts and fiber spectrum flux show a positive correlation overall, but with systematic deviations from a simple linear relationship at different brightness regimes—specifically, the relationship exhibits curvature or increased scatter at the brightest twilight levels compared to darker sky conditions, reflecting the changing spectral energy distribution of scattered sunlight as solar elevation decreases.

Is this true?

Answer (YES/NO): NO